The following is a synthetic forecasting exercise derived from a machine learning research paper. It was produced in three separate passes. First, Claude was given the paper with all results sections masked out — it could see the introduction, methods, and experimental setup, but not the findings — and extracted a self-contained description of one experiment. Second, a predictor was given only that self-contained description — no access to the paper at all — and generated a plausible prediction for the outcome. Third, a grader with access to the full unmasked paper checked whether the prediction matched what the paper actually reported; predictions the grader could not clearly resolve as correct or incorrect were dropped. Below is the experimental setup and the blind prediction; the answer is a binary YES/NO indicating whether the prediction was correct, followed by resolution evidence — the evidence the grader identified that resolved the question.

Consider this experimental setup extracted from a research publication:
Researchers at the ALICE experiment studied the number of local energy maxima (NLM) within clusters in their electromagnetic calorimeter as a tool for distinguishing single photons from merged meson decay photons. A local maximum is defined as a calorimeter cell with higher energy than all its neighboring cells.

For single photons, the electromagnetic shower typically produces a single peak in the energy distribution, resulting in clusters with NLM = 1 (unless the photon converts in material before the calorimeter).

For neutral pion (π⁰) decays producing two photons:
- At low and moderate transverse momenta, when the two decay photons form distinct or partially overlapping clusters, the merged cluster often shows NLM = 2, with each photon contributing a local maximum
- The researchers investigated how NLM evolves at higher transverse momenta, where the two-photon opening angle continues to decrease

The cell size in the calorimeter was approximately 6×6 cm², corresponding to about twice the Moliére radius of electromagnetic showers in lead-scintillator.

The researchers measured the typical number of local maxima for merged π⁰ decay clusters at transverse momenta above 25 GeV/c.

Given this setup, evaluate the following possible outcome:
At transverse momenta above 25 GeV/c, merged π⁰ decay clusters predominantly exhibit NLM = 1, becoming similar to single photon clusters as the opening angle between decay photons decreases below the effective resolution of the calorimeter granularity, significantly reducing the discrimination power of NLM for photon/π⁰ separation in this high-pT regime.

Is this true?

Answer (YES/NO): YES